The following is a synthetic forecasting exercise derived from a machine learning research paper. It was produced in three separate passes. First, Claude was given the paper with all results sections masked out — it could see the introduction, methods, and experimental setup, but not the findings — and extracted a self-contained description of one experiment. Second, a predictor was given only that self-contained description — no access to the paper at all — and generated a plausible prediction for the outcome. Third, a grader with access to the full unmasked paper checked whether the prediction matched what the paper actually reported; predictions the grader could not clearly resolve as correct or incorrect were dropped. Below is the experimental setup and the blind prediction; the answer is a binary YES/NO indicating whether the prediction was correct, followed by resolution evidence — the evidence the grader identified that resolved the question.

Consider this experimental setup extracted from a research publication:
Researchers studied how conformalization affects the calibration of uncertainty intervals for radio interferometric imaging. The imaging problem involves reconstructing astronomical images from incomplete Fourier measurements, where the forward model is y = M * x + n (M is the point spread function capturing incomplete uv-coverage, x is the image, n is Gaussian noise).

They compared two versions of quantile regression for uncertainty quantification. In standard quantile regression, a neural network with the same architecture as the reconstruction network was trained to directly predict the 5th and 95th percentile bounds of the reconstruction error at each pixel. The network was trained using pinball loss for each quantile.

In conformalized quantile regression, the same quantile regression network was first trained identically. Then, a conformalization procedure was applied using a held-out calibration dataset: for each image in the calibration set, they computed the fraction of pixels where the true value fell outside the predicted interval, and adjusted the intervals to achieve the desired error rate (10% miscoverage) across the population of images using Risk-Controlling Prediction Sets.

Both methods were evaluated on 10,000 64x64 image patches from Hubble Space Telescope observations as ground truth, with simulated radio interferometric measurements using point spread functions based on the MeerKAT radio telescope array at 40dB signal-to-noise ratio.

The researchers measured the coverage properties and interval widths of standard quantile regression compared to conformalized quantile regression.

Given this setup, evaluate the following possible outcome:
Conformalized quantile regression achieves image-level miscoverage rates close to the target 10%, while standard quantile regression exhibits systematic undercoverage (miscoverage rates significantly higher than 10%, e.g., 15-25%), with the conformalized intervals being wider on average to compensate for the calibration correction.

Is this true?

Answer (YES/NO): NO